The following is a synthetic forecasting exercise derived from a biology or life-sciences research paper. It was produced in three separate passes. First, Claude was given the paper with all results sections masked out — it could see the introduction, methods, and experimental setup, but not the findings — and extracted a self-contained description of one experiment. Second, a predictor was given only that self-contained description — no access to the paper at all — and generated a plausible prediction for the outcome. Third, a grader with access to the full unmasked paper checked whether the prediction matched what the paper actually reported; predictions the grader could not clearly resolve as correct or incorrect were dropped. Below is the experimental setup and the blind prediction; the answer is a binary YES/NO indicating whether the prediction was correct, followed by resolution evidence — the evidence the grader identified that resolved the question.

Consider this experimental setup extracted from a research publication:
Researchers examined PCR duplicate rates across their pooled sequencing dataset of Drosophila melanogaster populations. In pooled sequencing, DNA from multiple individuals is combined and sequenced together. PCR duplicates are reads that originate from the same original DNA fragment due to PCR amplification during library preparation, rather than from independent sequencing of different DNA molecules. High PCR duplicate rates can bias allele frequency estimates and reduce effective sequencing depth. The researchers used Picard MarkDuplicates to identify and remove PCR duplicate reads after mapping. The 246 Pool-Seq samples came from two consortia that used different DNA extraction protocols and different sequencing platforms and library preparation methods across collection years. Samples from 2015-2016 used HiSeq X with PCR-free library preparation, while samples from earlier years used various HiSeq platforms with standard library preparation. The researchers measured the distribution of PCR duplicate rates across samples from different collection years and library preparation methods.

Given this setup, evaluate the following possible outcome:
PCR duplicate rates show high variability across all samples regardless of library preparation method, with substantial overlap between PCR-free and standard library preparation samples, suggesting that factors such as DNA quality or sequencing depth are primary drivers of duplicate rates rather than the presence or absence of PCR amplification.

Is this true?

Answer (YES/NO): NO